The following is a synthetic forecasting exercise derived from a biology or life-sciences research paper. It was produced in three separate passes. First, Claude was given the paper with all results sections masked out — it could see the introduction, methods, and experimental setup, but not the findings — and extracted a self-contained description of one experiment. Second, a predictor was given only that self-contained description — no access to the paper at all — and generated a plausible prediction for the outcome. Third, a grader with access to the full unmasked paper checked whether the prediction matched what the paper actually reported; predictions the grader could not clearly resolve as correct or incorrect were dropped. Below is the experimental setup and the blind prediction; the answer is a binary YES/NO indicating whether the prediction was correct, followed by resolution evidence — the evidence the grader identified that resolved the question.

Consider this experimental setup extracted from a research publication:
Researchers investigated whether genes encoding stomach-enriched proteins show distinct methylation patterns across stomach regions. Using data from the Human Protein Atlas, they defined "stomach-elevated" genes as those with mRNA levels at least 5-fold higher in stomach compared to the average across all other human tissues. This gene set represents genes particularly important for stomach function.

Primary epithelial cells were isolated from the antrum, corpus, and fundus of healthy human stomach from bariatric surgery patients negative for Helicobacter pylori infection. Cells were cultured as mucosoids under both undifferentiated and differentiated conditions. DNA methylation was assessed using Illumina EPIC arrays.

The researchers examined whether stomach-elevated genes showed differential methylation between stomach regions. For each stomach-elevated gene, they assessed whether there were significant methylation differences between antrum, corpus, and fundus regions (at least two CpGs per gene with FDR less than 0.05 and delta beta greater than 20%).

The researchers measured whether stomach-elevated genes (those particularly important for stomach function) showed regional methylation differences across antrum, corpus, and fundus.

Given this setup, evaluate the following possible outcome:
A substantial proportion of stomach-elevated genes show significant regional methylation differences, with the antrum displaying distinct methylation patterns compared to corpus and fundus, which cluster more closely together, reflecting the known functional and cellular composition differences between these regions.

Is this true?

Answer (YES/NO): NO